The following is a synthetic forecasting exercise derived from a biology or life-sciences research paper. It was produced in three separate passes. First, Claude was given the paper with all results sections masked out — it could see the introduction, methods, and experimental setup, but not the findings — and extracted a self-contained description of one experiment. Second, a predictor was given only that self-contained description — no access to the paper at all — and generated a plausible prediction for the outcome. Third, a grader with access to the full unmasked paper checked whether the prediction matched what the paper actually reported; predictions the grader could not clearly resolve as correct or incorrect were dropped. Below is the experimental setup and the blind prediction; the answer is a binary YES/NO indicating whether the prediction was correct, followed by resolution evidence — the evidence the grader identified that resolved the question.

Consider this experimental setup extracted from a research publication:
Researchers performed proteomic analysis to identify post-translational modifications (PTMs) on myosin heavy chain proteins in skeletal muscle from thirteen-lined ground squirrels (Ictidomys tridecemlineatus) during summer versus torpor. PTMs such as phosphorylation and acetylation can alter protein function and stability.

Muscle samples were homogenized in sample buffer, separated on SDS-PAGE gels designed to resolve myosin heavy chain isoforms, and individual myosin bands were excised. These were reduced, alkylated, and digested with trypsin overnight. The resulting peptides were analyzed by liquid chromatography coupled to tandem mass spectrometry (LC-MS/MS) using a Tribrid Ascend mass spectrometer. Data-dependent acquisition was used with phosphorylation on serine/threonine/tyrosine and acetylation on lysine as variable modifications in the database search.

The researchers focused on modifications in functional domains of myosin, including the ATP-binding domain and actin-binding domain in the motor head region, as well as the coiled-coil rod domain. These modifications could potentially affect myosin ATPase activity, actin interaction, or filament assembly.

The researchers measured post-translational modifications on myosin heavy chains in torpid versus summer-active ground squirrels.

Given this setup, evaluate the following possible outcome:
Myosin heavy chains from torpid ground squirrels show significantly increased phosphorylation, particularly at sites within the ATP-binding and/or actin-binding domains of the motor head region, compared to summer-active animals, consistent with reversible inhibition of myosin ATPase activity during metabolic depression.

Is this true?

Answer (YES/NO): NO